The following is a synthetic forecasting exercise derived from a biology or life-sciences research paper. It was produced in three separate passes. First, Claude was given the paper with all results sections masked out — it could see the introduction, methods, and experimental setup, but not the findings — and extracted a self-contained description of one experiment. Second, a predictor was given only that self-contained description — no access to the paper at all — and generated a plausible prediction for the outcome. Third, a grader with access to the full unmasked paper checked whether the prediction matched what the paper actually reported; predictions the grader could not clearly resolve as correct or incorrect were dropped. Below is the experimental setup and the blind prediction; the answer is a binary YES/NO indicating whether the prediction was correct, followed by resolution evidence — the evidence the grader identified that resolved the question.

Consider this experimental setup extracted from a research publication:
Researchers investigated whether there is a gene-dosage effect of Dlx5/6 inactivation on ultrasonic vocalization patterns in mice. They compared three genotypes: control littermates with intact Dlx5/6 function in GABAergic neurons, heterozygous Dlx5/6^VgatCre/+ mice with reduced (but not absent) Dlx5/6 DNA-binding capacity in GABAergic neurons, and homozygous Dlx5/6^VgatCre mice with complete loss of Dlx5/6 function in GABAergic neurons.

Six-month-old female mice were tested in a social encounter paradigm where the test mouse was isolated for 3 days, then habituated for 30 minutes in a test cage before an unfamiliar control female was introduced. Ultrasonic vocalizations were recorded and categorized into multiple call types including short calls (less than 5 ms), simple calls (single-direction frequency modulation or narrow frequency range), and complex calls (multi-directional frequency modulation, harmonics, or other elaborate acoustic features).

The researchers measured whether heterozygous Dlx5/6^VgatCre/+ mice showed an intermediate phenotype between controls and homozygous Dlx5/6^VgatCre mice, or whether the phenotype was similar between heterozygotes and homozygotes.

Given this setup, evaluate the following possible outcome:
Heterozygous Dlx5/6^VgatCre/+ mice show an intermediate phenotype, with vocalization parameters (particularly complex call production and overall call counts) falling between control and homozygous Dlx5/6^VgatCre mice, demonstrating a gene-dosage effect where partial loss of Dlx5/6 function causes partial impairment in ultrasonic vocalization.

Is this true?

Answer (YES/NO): NO